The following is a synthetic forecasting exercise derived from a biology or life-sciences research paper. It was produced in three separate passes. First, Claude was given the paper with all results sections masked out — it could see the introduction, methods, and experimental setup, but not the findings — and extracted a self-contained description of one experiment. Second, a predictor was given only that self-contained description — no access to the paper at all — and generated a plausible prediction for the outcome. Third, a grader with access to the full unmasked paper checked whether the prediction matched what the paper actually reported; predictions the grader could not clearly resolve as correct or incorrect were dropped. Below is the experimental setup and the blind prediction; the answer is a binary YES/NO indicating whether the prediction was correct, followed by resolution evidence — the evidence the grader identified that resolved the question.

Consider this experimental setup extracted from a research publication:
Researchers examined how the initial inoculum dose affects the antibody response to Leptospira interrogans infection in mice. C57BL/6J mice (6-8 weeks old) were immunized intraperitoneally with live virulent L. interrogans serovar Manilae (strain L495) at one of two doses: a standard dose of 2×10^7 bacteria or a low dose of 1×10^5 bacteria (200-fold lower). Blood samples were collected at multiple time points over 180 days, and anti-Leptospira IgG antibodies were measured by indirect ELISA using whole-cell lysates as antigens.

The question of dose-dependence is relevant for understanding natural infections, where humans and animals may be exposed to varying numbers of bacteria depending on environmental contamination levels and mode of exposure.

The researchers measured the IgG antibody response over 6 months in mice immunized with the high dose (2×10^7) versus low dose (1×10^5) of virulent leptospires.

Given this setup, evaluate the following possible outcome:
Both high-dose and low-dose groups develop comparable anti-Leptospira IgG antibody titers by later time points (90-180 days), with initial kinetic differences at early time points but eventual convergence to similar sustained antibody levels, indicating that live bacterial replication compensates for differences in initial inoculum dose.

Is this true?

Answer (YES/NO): NO